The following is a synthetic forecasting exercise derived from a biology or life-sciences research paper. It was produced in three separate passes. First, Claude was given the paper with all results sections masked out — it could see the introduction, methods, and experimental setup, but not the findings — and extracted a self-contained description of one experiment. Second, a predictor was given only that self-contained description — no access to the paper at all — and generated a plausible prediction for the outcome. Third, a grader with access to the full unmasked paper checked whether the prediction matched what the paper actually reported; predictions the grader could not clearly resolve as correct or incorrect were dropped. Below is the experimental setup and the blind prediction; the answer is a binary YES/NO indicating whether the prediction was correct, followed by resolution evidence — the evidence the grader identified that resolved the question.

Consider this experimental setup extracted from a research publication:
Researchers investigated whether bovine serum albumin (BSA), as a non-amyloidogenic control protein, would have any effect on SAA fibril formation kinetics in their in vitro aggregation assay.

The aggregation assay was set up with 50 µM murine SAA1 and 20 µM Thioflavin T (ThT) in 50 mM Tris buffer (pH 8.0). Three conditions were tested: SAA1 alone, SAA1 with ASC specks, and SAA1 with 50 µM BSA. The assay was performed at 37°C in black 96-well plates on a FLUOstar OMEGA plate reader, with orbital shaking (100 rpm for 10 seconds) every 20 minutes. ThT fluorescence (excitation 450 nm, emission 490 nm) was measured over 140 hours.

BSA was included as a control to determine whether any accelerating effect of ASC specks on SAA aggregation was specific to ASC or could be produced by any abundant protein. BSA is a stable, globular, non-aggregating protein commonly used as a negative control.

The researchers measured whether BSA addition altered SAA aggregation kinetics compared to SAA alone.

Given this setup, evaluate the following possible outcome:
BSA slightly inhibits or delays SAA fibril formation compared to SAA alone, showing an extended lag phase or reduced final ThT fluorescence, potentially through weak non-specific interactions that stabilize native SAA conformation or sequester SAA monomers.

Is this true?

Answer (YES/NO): NO